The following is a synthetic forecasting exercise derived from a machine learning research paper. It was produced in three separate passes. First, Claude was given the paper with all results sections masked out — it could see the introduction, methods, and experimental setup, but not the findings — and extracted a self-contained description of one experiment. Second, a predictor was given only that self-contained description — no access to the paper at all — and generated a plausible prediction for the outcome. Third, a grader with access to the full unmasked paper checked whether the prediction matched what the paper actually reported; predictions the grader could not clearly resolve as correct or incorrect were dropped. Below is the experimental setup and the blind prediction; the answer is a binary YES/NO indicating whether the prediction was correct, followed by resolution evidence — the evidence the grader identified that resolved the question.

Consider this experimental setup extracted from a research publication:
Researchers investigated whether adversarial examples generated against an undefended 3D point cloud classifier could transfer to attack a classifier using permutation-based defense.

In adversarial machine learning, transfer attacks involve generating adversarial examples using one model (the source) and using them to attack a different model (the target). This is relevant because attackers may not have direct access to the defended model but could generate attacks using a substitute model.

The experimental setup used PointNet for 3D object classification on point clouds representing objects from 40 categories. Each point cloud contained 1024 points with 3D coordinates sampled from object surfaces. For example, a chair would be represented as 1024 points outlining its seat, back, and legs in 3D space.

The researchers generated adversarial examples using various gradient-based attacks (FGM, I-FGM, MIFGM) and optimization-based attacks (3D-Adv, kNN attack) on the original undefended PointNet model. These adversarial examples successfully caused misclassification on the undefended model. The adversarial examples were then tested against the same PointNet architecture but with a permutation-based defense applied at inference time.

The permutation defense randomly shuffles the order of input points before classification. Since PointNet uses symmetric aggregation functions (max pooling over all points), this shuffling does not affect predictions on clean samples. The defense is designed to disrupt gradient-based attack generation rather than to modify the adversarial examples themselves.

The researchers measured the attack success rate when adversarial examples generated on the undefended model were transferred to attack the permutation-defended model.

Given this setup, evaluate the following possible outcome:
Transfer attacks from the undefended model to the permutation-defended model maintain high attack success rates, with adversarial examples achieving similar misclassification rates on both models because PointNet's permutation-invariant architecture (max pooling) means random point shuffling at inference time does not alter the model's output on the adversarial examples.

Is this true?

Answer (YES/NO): YES